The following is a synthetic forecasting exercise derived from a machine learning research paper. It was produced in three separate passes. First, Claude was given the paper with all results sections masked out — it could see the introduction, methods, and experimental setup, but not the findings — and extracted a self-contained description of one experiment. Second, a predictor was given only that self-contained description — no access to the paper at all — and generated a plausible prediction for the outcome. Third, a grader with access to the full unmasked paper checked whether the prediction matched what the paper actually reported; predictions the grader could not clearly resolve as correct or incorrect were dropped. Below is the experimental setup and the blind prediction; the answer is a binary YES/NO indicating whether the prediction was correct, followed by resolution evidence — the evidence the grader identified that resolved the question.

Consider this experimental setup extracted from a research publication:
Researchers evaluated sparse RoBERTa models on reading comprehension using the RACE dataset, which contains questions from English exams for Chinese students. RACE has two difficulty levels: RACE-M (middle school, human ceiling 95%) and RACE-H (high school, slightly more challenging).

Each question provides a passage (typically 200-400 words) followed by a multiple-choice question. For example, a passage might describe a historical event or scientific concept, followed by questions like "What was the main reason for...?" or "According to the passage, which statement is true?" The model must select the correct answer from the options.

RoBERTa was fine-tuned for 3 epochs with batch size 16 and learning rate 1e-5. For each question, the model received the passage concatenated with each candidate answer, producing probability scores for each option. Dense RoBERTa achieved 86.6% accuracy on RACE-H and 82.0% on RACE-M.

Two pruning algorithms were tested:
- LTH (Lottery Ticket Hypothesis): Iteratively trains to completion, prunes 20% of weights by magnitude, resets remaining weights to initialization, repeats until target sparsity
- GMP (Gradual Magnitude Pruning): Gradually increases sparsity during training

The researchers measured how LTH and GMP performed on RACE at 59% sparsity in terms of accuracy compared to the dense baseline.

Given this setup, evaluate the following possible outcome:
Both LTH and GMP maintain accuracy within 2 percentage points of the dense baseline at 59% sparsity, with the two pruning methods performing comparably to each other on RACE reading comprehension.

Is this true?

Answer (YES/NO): NO